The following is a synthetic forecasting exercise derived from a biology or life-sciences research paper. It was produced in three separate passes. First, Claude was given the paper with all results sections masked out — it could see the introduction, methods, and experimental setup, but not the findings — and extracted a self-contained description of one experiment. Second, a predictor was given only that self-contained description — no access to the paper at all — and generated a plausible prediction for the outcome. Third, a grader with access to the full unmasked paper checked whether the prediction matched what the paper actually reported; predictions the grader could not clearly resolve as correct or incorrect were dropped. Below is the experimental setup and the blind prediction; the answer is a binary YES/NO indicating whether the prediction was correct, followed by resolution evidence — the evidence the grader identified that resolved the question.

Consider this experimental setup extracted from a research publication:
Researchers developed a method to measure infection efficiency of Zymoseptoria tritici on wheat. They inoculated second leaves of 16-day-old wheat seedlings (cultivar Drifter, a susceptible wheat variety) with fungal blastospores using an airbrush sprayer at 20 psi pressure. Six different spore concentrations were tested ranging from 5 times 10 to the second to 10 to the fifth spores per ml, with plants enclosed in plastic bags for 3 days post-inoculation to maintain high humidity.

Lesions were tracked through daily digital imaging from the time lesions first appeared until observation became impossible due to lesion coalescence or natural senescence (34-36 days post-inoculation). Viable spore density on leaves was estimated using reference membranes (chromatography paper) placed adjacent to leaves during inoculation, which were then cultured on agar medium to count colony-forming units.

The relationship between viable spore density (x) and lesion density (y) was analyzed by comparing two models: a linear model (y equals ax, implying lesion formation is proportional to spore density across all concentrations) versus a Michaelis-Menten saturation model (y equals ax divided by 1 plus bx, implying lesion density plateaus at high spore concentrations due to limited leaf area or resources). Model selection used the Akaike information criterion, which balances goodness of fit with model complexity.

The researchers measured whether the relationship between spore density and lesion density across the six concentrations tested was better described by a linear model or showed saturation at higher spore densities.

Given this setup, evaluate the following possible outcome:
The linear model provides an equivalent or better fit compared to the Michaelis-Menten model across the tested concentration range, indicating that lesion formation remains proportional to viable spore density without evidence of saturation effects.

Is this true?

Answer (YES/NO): NO